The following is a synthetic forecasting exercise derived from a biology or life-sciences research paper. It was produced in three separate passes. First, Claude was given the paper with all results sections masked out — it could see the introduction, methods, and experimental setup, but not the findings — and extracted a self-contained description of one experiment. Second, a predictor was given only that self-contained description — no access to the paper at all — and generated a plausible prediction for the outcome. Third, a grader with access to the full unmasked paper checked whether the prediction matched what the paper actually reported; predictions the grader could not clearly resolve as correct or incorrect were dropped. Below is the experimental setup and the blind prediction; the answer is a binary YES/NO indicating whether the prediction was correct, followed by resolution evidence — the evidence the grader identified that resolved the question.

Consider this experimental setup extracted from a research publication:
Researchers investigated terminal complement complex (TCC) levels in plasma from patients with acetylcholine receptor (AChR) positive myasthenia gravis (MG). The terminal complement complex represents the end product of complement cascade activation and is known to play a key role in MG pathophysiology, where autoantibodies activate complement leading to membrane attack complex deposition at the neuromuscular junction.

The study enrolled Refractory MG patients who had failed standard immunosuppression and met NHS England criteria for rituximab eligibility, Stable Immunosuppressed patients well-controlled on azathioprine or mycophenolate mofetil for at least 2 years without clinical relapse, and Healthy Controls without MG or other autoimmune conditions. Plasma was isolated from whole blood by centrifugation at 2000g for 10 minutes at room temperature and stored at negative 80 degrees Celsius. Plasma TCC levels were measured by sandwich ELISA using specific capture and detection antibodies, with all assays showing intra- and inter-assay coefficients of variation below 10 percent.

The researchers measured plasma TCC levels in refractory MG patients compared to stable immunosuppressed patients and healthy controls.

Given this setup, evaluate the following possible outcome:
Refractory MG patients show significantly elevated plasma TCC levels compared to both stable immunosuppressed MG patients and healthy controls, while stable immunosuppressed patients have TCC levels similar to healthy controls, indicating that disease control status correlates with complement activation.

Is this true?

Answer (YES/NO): NO